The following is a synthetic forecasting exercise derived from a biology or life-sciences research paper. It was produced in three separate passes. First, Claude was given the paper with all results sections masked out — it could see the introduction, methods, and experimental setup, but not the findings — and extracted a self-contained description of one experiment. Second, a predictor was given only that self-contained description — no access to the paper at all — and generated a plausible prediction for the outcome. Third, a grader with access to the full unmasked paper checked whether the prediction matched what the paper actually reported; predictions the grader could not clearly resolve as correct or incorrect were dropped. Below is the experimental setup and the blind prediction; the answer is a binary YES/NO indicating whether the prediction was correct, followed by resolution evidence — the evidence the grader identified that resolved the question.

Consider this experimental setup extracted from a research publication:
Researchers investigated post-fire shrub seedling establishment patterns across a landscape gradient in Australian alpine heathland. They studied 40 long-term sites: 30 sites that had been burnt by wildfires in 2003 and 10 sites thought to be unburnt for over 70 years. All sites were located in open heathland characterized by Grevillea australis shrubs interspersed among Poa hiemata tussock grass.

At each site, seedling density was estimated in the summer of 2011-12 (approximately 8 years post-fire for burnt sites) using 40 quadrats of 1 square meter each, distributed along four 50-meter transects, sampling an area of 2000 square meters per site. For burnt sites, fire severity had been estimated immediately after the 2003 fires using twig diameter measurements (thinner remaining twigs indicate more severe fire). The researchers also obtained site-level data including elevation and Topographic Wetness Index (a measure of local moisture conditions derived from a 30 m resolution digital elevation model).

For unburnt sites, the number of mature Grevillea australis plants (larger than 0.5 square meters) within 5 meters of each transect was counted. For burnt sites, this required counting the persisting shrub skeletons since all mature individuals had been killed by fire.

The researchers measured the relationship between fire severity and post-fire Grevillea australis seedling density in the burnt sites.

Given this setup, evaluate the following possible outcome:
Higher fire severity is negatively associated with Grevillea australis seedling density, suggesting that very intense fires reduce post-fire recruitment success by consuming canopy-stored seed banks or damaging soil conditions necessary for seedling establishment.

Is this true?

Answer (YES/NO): NO